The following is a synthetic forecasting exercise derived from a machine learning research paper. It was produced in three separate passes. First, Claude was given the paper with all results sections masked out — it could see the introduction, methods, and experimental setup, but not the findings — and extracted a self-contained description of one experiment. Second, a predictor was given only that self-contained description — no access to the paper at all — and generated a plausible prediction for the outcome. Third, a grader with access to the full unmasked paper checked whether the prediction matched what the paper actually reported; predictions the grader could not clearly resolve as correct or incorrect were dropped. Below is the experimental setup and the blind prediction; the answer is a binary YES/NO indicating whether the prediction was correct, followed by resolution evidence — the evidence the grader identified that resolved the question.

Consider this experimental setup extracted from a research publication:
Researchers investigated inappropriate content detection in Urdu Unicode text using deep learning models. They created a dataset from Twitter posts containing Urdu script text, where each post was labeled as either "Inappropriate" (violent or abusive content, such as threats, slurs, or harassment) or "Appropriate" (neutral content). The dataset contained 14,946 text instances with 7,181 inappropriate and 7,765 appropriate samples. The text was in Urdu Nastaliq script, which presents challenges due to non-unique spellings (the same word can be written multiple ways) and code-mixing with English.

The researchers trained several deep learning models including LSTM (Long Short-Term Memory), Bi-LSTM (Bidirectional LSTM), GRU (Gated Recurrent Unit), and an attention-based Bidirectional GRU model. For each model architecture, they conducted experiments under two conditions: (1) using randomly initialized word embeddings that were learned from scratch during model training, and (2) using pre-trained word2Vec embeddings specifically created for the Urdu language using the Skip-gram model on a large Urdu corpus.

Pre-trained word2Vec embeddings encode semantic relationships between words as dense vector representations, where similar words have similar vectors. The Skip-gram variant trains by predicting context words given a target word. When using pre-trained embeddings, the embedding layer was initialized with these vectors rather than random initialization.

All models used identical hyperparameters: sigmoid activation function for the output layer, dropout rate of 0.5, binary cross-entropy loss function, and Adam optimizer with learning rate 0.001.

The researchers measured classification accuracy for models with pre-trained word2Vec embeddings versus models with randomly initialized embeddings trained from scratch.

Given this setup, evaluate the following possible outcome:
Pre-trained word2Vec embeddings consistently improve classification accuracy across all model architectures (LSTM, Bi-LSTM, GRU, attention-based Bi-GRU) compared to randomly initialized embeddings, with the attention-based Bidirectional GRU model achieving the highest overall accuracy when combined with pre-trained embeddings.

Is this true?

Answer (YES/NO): NO